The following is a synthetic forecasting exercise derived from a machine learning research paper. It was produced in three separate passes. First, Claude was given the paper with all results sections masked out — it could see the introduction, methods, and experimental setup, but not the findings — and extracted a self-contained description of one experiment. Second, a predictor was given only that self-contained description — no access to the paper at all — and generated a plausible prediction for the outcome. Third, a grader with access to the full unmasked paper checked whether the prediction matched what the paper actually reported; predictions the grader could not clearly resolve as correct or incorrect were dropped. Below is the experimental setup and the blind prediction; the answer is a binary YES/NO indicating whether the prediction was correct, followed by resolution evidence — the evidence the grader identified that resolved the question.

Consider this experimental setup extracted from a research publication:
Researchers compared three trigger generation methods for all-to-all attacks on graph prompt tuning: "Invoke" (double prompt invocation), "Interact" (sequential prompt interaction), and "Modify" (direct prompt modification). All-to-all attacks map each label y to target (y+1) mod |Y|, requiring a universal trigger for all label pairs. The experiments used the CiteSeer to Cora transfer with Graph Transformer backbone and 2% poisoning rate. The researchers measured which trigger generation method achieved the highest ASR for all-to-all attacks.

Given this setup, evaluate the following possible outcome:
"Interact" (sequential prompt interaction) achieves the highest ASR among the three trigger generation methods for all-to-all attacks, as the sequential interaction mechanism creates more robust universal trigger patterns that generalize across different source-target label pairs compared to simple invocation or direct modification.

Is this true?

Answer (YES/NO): NO